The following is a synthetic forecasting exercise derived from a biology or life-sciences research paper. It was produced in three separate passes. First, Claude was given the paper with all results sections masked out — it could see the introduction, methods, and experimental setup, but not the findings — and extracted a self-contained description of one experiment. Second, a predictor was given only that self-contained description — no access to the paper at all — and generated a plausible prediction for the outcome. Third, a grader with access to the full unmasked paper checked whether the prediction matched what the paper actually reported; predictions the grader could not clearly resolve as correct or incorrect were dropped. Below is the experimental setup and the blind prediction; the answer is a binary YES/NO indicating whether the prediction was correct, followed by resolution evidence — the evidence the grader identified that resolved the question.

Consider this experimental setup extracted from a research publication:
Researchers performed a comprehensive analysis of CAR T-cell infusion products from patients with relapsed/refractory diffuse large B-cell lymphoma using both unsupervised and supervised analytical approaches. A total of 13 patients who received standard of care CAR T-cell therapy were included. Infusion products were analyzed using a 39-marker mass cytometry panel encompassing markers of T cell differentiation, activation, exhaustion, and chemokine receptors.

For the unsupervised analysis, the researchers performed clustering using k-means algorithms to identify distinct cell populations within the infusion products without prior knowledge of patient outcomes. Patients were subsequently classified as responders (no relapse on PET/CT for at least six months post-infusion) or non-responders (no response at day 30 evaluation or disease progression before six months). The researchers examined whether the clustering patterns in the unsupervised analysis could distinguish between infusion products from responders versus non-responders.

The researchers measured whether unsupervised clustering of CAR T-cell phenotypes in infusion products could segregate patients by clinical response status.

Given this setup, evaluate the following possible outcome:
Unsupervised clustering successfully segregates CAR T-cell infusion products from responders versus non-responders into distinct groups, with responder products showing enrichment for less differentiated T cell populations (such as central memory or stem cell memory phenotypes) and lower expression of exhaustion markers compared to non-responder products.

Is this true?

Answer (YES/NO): NO